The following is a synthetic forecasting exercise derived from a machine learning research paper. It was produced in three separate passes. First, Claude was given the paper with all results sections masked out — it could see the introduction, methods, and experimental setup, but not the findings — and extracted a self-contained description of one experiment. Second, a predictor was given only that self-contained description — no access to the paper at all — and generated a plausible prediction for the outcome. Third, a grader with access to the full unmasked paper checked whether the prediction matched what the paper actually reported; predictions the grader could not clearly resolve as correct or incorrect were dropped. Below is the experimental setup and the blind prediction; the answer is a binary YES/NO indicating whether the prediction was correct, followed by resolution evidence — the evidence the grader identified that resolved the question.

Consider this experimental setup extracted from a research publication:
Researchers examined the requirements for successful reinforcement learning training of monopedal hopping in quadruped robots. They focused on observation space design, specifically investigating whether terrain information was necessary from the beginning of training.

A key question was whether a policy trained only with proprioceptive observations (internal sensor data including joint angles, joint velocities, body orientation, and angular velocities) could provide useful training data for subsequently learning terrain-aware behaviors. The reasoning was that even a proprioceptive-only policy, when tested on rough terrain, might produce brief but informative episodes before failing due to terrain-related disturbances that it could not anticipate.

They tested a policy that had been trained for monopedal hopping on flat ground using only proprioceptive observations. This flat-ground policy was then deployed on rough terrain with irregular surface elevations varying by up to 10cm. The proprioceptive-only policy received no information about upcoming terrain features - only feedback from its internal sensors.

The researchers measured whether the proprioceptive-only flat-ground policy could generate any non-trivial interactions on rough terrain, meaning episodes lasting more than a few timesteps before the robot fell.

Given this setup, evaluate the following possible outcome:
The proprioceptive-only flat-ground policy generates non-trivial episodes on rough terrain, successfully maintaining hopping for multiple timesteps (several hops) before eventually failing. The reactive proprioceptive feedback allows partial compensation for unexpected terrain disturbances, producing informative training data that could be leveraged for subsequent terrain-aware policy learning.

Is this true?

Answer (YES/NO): YES